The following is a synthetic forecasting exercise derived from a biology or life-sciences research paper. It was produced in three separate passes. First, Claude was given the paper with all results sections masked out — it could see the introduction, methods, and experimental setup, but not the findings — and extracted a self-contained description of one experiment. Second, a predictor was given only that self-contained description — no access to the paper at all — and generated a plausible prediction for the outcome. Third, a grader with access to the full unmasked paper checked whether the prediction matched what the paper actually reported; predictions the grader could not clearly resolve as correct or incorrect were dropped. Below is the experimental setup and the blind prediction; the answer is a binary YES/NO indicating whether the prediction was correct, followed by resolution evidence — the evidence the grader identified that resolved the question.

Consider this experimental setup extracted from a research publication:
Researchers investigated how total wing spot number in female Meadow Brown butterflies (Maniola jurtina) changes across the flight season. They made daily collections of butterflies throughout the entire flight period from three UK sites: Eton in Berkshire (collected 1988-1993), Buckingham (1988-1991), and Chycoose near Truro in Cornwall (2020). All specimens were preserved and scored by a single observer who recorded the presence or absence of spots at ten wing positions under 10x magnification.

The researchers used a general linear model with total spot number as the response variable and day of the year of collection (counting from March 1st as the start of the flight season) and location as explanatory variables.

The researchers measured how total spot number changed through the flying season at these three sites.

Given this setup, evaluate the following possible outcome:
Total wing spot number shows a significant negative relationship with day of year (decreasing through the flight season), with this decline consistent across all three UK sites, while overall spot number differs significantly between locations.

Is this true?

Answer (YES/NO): NO